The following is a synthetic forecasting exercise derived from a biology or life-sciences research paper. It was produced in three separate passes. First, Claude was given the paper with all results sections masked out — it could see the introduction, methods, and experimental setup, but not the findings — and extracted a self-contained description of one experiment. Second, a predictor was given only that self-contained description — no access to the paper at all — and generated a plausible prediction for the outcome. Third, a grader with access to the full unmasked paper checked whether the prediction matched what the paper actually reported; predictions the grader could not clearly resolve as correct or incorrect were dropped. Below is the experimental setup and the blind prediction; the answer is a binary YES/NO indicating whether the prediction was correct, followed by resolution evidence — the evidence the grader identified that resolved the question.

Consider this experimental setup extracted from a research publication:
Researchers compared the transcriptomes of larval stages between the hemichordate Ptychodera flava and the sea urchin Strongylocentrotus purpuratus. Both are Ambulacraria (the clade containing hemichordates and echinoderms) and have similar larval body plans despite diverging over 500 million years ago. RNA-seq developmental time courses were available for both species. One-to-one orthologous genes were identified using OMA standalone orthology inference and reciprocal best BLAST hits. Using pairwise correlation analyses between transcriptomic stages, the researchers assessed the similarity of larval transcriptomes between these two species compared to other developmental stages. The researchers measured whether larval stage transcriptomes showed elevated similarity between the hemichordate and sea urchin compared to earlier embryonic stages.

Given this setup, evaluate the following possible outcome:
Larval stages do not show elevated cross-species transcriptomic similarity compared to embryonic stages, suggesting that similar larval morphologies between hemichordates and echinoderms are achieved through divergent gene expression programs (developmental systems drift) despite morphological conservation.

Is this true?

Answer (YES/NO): NO